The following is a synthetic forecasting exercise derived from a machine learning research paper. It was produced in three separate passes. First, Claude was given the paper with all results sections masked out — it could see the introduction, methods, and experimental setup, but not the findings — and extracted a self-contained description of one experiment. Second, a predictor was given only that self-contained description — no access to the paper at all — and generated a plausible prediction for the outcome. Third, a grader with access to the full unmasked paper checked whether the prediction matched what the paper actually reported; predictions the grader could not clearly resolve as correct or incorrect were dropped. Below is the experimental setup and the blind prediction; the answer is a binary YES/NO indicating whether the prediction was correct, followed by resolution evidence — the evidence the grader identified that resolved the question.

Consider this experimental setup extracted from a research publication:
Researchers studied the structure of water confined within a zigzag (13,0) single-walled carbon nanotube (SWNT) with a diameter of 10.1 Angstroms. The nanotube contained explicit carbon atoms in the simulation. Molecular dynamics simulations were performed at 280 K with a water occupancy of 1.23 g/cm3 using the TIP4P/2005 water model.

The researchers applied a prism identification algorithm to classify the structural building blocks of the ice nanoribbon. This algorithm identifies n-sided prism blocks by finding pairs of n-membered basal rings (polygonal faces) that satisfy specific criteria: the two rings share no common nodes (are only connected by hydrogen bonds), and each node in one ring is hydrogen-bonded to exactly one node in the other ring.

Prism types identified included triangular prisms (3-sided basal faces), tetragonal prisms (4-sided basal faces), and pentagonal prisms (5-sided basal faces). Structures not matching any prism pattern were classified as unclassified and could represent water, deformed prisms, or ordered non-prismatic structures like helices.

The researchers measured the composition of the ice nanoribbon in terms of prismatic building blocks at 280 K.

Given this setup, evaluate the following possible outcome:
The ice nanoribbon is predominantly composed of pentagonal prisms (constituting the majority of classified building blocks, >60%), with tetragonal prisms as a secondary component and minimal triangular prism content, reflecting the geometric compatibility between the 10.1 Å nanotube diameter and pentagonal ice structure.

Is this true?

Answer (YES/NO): NO